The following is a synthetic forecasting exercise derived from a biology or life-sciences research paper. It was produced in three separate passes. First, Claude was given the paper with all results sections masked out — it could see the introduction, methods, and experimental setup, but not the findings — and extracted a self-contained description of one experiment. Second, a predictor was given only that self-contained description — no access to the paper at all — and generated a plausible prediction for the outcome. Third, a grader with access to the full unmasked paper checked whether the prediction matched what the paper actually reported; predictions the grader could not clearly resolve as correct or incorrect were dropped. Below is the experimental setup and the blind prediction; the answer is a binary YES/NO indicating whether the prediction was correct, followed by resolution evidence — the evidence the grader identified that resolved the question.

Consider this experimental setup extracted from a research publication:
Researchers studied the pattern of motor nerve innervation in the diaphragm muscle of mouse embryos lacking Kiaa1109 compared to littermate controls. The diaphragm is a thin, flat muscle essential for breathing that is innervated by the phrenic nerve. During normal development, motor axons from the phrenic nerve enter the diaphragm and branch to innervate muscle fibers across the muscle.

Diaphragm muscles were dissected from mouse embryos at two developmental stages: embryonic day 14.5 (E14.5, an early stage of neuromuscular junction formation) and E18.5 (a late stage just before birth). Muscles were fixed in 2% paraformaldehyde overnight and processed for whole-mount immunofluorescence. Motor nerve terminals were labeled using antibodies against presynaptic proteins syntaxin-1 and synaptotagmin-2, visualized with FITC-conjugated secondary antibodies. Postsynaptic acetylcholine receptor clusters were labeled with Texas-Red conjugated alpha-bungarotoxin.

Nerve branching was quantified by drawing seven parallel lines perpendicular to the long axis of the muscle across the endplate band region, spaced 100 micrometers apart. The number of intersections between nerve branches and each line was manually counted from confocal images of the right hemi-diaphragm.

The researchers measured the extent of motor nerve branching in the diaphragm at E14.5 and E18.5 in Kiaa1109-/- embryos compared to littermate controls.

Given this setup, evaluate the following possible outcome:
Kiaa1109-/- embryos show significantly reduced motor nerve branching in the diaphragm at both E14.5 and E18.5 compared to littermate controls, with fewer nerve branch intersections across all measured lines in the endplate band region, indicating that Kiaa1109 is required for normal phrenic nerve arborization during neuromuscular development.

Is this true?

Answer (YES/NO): YES